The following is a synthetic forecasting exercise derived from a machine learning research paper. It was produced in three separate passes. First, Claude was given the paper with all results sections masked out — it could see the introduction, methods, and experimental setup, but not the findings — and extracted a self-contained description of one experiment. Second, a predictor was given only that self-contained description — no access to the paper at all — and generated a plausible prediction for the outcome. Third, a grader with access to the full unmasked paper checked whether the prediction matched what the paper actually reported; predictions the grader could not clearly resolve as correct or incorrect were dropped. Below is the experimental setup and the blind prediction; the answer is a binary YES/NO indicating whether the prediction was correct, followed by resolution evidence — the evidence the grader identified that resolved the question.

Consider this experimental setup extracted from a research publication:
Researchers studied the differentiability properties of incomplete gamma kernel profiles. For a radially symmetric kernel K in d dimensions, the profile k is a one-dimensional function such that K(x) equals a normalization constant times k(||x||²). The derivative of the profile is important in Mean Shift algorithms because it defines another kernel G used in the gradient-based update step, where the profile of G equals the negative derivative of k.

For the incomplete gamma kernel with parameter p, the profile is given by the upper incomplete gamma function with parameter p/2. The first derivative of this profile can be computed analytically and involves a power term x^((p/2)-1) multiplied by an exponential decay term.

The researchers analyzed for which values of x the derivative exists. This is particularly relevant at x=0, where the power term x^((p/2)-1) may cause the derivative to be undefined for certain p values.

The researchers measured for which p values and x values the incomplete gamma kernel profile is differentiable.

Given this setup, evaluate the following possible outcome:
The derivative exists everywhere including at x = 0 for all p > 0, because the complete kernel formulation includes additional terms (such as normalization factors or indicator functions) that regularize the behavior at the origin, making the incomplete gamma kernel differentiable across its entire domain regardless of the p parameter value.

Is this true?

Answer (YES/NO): NO